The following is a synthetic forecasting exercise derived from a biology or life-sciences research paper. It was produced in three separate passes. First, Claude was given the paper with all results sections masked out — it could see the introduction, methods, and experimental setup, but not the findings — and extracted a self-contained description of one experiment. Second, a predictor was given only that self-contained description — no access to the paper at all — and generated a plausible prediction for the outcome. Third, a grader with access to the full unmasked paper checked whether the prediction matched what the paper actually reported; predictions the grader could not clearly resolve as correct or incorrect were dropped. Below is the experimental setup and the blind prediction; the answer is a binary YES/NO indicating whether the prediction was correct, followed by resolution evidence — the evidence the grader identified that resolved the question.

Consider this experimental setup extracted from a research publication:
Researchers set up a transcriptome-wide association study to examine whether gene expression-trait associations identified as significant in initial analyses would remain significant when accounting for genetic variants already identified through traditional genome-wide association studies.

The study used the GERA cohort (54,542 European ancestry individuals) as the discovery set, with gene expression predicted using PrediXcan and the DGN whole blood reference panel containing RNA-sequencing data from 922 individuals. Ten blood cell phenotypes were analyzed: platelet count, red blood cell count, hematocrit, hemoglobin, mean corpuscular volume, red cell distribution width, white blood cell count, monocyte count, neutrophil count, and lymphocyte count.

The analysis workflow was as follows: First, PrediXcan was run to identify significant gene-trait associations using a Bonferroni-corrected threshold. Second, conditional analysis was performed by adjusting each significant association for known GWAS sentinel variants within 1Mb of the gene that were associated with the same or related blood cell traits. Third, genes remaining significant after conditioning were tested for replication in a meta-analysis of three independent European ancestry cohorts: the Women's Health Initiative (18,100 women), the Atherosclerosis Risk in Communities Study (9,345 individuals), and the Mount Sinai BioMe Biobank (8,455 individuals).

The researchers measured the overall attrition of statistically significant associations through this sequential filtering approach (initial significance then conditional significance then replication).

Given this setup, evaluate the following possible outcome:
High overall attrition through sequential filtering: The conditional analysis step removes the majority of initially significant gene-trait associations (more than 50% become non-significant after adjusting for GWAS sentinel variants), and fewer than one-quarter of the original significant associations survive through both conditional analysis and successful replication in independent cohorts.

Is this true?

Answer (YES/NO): YES